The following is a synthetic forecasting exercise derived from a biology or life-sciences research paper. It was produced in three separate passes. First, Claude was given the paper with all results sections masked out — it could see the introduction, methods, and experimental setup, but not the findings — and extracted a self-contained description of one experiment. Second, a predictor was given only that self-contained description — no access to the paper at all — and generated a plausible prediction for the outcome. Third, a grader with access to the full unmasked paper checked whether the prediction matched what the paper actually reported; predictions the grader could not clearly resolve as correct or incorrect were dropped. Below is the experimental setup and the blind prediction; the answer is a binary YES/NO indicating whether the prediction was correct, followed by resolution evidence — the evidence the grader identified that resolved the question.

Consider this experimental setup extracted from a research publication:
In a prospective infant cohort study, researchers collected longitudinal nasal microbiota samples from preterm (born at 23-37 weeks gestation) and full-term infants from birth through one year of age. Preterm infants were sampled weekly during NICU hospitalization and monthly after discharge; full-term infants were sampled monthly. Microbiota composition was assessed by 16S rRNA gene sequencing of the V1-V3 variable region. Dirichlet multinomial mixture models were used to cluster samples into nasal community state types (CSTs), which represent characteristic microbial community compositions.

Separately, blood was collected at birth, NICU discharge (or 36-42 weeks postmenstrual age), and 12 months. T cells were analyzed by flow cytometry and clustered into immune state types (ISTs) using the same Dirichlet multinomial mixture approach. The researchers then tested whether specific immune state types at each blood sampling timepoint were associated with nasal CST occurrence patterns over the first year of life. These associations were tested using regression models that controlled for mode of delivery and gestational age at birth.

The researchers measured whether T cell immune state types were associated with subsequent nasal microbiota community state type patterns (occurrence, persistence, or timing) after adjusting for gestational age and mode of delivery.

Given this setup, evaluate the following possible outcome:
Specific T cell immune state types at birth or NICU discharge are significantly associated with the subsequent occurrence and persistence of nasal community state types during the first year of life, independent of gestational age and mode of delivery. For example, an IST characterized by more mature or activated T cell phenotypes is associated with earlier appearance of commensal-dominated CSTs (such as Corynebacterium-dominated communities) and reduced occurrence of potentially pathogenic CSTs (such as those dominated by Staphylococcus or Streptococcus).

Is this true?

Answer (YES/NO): NO